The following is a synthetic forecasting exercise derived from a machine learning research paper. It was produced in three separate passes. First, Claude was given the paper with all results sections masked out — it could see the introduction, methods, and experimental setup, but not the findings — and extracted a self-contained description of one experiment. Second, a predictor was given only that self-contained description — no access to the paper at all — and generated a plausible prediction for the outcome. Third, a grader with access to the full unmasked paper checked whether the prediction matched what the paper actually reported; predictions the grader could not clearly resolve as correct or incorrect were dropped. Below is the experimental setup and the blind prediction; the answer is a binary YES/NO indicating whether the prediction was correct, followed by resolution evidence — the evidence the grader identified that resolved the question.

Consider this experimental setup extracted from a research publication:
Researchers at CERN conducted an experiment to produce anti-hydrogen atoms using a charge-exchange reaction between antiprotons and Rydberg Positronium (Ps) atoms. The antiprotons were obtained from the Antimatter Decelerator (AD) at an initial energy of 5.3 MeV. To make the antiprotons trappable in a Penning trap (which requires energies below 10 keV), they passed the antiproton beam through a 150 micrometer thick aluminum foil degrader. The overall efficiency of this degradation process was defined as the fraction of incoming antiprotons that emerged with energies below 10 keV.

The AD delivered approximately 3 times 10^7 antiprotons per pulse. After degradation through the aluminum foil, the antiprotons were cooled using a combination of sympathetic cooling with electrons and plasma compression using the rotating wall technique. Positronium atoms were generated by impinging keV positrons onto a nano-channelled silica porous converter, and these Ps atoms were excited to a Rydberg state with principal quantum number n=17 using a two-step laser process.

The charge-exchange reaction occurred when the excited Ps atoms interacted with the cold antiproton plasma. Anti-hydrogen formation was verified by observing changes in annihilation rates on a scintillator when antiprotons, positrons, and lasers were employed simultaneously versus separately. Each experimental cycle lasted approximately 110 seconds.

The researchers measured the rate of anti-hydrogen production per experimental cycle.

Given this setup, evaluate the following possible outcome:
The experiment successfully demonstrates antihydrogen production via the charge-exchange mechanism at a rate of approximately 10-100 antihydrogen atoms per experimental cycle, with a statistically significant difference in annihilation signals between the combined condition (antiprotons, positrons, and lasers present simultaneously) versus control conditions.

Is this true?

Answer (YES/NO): NO